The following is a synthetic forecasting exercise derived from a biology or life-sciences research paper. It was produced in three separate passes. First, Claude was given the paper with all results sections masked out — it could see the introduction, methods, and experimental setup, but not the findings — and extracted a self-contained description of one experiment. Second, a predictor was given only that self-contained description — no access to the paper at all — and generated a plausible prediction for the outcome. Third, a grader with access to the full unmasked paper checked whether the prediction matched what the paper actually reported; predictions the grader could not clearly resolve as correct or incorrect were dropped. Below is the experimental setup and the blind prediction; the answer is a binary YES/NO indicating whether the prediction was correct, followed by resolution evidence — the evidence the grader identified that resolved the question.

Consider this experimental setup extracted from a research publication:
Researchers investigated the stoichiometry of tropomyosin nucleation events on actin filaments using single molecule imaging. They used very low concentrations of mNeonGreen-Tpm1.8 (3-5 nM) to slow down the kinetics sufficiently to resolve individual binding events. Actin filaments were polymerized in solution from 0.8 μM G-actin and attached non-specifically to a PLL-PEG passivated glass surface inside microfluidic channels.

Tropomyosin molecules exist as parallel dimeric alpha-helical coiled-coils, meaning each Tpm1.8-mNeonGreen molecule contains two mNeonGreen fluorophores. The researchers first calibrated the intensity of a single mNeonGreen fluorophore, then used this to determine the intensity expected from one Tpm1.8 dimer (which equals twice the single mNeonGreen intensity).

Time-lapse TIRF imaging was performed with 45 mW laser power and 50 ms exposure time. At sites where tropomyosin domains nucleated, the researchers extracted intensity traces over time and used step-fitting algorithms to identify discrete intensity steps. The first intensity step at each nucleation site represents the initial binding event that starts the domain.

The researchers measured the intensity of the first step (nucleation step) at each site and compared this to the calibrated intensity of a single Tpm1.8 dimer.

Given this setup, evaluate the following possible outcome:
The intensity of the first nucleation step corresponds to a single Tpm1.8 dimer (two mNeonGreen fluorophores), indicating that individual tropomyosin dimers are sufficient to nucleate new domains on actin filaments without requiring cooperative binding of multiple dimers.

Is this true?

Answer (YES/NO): YES